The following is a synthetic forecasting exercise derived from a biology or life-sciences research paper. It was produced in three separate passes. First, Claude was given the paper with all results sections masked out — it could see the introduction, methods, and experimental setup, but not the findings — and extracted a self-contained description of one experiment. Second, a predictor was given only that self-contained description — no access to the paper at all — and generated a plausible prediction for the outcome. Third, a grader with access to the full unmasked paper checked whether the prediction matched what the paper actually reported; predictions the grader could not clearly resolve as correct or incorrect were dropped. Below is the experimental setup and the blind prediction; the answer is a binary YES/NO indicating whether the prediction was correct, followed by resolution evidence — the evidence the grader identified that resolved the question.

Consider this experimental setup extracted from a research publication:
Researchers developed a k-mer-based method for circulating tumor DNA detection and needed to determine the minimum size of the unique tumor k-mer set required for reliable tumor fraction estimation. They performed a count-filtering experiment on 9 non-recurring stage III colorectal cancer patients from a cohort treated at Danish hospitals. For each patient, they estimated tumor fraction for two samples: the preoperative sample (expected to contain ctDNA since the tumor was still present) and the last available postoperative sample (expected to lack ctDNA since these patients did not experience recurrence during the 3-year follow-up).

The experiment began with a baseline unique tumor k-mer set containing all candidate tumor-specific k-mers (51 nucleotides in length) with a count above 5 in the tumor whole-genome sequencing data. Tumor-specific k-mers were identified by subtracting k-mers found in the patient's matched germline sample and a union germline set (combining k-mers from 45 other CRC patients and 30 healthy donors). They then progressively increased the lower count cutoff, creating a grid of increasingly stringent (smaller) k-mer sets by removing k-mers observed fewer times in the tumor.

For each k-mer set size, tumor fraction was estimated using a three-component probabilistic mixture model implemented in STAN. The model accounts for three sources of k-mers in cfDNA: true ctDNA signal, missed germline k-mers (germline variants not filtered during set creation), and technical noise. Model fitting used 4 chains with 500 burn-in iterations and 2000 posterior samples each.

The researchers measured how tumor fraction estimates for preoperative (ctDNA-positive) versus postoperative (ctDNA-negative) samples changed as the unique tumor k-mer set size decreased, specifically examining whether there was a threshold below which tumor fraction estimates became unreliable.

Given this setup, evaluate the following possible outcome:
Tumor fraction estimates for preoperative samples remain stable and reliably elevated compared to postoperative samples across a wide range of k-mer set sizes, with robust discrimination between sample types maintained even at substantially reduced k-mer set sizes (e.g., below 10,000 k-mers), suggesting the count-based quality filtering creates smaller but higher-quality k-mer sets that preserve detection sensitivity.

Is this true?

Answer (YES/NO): NO